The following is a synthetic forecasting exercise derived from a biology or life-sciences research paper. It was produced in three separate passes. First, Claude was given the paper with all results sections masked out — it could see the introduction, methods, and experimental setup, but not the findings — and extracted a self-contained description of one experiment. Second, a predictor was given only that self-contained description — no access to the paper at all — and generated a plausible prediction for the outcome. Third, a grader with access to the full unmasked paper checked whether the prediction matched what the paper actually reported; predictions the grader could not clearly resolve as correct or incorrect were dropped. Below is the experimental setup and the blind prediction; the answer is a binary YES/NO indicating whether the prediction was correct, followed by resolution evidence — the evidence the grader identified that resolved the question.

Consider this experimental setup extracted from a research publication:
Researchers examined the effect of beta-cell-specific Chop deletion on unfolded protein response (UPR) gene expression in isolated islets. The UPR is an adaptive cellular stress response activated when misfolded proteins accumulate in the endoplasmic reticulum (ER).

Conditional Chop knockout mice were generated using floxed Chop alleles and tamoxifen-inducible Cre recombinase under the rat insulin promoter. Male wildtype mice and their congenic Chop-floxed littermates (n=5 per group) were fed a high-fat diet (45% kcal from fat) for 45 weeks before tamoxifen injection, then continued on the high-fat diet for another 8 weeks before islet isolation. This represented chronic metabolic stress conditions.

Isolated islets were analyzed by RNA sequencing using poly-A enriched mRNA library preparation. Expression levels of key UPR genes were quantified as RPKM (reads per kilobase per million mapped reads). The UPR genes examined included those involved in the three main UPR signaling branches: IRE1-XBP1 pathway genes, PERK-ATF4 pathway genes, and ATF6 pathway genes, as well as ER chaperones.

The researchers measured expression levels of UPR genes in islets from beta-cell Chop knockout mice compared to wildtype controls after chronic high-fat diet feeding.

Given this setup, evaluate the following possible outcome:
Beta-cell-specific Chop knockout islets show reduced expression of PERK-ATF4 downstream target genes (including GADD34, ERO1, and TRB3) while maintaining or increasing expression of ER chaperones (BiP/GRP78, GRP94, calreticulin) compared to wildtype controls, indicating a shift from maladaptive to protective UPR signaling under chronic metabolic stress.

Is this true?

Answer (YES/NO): NO